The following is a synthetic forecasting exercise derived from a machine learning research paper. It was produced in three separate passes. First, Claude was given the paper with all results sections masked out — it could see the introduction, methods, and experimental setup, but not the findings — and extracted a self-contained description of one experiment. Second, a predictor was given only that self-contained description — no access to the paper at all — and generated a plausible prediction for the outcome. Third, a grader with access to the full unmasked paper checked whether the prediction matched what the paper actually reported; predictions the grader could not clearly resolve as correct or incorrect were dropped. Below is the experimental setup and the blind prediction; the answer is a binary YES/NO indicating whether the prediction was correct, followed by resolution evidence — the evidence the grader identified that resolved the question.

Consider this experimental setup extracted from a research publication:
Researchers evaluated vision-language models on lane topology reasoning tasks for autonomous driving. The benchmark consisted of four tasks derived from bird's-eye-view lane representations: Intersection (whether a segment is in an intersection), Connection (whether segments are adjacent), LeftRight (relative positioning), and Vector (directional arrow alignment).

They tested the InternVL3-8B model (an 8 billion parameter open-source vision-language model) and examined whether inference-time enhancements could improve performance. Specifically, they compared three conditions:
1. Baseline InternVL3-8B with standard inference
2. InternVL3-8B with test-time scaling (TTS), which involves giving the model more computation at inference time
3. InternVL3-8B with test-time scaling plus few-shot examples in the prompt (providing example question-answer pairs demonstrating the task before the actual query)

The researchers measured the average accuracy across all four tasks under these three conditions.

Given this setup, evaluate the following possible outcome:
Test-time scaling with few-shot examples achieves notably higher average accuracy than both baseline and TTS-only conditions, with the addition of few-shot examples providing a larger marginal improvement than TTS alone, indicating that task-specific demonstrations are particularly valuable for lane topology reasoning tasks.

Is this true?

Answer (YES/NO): NO